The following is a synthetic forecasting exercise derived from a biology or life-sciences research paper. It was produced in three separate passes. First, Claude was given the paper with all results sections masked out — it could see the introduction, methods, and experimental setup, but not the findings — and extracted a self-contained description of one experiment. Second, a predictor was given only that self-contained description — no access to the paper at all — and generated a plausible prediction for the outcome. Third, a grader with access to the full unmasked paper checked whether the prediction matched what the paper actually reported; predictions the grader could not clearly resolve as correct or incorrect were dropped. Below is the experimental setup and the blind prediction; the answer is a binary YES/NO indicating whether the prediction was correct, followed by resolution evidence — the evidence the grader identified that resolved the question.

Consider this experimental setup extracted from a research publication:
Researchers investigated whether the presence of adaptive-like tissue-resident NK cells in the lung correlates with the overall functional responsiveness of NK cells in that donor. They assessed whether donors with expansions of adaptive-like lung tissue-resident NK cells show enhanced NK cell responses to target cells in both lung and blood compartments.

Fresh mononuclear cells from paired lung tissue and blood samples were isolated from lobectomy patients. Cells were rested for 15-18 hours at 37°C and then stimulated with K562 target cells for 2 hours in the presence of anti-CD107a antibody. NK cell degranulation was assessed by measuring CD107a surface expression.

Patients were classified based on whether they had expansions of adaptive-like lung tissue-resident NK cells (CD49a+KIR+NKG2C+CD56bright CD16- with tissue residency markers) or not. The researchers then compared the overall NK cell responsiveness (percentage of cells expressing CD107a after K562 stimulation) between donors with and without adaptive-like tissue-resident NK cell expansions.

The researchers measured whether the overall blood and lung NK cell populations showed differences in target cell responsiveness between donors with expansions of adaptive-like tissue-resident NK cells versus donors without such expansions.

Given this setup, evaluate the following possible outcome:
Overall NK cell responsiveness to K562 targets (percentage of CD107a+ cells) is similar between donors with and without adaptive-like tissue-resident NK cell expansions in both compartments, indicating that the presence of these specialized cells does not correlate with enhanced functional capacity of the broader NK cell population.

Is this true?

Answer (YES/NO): NO